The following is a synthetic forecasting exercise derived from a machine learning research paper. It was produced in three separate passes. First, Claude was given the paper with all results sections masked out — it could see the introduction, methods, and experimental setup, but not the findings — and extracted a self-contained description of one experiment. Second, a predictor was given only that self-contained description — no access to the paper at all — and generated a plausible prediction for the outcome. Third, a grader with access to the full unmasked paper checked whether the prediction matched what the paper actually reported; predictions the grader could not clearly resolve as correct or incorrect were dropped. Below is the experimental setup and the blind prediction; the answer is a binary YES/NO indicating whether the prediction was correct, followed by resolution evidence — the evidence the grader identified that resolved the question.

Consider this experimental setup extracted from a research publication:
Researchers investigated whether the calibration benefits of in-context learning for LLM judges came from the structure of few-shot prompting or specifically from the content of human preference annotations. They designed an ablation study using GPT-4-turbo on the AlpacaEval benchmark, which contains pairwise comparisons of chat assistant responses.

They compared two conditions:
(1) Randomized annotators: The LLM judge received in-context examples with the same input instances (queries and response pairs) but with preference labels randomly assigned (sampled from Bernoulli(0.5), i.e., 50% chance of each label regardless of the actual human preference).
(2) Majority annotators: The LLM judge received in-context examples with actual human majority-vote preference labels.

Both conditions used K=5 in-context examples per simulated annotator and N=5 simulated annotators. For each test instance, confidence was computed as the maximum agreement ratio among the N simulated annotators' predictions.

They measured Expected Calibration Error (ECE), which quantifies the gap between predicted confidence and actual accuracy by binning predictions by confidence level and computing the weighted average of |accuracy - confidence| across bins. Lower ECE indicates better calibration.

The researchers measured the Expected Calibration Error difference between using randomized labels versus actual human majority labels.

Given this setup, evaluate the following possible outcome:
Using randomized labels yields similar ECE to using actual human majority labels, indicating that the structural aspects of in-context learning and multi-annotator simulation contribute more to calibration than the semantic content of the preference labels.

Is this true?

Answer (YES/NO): NO